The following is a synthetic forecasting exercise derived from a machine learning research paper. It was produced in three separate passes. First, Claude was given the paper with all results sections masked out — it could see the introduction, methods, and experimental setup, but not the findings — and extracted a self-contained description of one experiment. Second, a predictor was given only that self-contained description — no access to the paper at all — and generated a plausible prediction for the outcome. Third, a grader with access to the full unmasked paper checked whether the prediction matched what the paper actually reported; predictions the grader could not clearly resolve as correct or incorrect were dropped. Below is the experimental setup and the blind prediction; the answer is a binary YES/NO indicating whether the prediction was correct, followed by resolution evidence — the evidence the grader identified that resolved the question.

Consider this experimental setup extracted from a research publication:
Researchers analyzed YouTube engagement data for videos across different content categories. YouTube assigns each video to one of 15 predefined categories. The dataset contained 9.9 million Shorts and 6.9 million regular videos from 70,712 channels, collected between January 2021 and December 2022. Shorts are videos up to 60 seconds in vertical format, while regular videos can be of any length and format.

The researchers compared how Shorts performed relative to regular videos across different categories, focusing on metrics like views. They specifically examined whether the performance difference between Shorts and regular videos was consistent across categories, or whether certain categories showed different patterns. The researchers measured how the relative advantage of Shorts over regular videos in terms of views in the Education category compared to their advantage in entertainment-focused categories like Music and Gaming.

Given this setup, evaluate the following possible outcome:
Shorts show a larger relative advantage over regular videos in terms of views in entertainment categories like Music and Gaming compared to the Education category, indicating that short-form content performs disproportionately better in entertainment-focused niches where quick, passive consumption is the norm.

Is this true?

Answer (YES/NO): NO